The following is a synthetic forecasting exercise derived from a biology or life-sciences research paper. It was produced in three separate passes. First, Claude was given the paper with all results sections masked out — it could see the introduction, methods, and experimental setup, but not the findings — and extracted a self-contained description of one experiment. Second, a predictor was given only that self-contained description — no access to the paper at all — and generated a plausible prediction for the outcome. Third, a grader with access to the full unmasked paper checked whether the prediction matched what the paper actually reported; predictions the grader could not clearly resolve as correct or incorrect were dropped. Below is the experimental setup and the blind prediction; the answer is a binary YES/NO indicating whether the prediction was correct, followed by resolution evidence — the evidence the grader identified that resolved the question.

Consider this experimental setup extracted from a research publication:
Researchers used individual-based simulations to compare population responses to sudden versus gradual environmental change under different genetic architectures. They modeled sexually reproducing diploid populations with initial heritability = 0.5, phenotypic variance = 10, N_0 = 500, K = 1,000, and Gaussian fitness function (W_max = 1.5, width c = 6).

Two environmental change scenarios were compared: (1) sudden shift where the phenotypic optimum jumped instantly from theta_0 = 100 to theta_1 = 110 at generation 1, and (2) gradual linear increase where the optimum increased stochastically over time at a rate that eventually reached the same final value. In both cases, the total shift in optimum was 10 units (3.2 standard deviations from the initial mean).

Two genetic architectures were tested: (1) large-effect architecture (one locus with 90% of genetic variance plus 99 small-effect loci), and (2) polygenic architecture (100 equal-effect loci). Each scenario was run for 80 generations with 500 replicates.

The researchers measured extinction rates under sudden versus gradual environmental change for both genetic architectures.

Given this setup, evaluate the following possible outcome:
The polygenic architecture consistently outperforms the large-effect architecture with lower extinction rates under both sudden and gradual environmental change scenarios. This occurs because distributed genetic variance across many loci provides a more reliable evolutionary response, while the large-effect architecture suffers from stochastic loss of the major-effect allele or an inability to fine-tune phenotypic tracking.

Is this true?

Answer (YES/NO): YES